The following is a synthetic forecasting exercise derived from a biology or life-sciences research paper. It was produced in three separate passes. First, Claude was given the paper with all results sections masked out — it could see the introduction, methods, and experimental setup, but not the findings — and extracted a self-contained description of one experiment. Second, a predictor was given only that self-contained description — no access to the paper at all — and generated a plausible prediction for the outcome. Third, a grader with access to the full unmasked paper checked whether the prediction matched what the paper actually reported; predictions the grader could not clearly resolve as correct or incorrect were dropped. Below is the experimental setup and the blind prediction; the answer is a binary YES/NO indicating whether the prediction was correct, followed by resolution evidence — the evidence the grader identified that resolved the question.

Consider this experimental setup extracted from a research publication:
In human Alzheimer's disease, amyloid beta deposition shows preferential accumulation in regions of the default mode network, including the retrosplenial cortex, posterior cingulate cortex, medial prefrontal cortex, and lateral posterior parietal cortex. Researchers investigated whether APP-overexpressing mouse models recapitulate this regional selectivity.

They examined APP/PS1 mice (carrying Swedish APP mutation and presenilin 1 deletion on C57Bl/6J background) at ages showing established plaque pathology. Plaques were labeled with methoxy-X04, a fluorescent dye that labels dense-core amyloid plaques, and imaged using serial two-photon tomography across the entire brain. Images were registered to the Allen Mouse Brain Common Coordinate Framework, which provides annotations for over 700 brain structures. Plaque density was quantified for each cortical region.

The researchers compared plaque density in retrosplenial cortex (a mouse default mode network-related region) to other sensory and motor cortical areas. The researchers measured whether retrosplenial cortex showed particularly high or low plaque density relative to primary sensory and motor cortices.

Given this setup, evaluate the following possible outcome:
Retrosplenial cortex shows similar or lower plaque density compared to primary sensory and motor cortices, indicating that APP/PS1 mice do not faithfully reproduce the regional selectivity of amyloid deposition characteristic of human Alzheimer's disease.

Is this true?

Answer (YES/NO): YES